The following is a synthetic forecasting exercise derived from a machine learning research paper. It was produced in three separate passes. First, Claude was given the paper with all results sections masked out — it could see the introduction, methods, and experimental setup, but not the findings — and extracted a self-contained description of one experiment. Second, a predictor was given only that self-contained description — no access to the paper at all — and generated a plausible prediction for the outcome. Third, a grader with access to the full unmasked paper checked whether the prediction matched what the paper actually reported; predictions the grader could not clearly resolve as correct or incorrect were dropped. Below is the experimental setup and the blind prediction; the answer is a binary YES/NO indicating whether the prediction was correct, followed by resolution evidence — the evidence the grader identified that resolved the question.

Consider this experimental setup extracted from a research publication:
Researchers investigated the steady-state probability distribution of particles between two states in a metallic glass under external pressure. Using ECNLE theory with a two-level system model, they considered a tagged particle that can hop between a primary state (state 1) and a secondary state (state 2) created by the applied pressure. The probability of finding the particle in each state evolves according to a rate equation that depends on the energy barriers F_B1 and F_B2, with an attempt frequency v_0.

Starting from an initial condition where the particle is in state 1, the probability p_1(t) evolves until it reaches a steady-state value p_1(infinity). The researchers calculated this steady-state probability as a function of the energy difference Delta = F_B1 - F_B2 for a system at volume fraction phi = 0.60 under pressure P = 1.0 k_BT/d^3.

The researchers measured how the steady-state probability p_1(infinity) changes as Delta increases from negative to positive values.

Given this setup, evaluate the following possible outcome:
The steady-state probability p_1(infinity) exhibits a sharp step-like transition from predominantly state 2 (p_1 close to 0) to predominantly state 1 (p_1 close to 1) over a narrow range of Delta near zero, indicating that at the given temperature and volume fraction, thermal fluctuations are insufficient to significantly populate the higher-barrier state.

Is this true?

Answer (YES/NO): NO